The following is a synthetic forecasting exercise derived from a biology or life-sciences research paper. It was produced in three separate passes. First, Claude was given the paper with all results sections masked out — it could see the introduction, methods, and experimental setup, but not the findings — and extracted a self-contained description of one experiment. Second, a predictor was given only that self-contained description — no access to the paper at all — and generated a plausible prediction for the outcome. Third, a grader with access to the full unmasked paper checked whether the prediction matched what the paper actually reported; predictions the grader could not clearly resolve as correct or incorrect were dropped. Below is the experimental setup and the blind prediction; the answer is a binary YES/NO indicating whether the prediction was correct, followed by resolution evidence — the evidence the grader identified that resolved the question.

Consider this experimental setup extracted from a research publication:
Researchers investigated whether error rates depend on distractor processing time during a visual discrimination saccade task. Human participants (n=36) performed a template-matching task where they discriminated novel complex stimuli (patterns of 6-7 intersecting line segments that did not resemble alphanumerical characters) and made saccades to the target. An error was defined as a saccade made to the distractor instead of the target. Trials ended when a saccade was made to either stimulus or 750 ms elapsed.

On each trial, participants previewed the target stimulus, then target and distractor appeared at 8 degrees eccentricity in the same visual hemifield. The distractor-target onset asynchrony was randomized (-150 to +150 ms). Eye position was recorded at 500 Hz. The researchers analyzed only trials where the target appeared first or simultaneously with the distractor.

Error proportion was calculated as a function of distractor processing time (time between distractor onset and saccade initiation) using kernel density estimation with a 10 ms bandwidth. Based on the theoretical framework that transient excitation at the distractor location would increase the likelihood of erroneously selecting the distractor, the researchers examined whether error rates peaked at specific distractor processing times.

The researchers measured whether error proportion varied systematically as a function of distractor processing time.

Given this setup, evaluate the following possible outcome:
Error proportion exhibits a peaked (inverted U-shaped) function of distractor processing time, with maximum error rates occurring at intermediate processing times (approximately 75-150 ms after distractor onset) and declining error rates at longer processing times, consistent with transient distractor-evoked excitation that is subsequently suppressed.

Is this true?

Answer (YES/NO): NO